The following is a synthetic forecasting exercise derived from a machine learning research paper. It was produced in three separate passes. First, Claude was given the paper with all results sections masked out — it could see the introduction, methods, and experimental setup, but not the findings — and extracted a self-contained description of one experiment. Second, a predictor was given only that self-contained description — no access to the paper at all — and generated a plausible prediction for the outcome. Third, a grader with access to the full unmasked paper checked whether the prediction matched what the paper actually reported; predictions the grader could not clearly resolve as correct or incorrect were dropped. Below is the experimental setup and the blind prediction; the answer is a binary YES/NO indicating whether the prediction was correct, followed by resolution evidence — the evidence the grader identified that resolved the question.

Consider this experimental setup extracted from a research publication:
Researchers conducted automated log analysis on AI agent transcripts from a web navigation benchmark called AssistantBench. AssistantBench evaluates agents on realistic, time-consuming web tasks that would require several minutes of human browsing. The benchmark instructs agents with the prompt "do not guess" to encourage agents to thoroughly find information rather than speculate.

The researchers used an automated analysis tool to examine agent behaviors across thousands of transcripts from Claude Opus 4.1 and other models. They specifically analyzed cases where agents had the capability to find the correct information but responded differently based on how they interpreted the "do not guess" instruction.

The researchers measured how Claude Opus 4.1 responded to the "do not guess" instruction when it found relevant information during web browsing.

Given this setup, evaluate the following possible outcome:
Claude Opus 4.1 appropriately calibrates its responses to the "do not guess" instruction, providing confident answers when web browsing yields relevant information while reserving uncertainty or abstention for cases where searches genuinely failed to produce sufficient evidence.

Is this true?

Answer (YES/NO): NO